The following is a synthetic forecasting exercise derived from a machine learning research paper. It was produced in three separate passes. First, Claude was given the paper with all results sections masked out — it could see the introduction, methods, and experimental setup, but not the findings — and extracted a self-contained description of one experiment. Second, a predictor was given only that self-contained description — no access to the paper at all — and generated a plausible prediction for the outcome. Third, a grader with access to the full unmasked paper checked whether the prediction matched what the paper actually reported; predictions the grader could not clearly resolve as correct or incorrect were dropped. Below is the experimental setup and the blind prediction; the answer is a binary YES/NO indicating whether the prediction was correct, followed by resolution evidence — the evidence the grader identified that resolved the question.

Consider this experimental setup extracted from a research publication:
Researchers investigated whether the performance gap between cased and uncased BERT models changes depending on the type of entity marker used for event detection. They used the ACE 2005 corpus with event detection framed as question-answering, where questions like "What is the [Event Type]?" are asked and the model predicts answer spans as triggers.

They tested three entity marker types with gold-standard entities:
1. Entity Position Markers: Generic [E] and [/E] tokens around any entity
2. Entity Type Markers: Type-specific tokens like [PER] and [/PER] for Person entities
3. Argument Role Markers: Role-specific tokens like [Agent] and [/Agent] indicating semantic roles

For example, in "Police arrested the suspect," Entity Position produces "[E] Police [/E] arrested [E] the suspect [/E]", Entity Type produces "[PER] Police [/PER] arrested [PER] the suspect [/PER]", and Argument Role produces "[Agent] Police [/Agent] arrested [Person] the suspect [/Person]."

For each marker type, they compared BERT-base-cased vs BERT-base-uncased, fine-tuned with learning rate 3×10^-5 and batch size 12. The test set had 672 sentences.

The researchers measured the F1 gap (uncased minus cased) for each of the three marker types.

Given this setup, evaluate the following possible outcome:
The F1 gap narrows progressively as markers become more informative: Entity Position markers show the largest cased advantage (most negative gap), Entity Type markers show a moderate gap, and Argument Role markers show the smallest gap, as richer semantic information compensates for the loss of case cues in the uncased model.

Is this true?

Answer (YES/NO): NO